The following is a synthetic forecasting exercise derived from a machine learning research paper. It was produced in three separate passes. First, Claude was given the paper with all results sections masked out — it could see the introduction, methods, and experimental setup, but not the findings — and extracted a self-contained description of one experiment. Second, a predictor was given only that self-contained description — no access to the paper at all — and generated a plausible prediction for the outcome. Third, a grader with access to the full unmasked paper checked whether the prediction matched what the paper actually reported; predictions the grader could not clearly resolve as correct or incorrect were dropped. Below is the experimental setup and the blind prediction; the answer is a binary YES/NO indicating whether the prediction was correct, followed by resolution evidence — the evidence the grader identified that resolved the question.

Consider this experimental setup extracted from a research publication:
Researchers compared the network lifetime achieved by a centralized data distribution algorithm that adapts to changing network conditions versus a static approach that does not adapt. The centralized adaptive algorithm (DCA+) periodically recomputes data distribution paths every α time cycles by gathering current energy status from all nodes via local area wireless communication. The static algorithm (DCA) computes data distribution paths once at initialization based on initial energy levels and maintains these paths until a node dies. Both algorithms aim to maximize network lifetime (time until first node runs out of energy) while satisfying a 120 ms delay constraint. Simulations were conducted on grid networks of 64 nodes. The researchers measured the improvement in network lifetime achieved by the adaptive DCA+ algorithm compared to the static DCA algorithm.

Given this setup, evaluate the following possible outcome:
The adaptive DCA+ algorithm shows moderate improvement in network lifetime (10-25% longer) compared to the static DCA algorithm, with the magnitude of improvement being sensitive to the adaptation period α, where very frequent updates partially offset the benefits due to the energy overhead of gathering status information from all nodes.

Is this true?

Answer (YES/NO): NO